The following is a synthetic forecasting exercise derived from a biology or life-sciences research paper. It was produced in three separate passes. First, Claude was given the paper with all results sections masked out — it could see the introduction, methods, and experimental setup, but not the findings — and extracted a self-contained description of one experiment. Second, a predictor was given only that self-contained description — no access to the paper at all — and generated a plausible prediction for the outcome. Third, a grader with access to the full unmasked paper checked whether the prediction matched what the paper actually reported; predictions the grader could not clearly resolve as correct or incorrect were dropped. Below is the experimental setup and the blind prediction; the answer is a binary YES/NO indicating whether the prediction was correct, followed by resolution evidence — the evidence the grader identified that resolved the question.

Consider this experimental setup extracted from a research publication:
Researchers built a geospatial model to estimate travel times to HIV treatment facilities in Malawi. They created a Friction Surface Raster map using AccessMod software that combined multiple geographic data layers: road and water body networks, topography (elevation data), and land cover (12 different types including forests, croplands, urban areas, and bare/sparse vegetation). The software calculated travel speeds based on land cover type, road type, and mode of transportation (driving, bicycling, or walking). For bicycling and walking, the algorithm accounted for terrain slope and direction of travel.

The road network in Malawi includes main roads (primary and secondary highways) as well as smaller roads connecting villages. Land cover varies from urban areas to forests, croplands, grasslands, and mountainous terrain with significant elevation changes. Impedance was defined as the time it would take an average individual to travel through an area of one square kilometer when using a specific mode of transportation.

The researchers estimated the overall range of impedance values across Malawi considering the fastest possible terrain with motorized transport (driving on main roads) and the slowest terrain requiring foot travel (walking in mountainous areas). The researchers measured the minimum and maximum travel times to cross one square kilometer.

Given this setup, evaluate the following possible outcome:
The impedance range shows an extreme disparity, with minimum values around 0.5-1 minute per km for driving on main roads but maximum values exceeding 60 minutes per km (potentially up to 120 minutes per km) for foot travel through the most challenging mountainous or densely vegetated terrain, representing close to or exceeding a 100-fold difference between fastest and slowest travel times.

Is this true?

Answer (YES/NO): NO